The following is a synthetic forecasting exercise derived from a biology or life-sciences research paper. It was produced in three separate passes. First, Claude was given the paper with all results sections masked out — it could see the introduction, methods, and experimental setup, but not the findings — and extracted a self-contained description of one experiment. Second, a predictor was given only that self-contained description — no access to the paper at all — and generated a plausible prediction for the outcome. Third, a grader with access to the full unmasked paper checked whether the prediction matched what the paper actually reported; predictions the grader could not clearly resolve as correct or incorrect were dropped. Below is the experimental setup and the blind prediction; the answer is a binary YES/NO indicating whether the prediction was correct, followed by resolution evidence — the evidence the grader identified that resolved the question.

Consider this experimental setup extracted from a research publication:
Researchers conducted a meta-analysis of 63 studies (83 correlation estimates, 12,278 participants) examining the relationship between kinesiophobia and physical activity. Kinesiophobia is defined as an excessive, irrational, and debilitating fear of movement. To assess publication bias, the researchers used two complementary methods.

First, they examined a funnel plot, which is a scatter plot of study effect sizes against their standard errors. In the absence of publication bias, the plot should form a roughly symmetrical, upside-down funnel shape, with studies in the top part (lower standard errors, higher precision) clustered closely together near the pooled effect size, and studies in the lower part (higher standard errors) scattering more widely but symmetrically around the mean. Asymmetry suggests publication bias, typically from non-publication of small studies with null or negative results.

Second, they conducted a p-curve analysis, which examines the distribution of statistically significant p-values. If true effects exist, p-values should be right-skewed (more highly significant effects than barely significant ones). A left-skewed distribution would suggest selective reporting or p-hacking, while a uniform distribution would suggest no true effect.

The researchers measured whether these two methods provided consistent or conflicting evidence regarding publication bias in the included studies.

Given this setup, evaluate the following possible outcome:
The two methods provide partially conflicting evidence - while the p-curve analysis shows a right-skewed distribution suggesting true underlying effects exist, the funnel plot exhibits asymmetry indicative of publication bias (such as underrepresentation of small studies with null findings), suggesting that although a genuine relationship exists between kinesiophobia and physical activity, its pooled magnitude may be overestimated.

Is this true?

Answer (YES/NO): YES